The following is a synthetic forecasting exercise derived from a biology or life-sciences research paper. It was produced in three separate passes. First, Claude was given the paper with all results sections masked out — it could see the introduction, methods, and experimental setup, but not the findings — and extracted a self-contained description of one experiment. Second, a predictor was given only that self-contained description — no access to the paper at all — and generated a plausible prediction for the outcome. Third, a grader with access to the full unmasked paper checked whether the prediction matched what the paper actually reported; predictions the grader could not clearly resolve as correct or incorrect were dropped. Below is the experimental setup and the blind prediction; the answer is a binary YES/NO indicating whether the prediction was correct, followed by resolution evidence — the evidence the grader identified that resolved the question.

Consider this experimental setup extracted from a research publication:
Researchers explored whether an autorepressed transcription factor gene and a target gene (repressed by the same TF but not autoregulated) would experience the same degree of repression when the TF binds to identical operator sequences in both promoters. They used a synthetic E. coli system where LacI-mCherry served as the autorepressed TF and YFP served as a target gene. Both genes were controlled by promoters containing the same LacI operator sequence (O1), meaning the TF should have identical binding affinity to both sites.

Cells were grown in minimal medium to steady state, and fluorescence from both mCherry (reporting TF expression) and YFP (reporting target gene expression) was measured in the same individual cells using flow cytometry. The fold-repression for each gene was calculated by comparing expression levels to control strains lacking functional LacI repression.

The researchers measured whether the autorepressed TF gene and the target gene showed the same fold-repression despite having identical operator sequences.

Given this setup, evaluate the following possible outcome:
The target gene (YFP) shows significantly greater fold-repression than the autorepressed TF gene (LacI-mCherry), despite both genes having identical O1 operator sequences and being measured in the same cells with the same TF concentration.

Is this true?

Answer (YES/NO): NO